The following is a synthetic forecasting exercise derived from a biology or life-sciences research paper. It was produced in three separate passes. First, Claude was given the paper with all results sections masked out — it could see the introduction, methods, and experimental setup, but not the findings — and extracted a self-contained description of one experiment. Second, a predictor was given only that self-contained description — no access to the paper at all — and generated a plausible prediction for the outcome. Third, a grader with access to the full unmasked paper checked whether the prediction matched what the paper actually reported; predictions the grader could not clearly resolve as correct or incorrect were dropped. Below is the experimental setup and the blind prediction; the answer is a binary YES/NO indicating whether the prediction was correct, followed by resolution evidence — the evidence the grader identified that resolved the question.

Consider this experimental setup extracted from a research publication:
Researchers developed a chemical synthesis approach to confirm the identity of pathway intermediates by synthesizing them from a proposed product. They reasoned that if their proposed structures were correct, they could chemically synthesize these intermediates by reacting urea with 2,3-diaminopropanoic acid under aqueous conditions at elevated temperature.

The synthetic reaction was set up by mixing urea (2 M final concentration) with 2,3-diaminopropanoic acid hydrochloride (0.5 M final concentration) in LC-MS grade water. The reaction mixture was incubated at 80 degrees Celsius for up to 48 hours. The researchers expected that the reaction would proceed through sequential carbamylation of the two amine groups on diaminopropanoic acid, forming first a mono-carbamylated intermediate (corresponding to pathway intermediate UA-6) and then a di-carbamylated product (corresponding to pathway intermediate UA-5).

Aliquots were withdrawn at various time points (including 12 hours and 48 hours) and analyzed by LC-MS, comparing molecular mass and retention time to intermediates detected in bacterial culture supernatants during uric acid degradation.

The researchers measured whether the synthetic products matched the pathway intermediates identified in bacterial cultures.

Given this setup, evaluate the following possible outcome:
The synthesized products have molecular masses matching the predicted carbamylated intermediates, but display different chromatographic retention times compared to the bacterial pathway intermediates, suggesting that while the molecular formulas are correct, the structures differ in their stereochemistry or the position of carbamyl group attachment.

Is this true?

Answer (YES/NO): NO